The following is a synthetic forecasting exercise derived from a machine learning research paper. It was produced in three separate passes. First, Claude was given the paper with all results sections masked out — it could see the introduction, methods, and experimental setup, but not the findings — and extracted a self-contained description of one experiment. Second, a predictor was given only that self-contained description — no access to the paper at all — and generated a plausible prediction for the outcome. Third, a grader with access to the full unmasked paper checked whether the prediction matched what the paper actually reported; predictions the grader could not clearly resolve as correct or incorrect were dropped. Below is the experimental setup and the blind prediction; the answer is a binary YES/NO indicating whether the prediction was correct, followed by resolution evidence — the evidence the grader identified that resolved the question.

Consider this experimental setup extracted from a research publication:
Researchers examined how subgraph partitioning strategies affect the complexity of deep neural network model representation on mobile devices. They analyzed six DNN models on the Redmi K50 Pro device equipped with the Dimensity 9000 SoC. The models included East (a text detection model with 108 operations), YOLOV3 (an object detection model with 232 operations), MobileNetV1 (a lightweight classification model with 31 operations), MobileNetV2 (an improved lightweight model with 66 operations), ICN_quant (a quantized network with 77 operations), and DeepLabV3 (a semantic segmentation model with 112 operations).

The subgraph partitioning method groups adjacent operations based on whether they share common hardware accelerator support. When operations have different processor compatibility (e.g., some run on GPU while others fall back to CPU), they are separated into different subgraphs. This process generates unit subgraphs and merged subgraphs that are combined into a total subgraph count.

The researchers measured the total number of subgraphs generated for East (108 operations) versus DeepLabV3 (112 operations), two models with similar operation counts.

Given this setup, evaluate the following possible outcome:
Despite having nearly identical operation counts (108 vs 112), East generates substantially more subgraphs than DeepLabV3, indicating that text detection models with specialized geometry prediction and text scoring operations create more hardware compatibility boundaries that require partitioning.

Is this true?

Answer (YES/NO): NO